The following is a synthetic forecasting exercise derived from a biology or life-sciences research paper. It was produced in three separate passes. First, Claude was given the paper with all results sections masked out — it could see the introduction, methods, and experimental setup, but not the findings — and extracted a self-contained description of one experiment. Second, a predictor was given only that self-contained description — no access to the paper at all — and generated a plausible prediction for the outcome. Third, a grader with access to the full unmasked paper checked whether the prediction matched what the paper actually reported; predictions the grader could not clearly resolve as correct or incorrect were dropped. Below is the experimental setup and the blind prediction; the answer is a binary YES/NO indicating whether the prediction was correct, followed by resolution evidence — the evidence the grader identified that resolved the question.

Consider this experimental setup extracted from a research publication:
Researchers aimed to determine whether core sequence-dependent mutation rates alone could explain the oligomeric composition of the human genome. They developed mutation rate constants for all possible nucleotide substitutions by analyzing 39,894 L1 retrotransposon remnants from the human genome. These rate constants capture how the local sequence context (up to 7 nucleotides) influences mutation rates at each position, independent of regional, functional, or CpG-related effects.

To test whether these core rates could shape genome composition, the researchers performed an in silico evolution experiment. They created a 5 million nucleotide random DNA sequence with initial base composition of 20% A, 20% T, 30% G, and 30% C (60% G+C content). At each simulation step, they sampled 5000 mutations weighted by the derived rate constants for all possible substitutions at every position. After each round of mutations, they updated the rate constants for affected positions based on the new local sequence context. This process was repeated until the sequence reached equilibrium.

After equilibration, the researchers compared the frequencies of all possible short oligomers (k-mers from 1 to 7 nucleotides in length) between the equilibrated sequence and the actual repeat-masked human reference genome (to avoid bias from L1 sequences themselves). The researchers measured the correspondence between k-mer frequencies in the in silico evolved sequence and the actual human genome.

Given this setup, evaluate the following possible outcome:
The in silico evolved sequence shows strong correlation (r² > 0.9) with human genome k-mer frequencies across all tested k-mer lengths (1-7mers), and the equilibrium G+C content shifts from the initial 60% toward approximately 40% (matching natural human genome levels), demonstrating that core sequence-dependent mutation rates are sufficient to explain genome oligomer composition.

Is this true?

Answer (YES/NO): NO